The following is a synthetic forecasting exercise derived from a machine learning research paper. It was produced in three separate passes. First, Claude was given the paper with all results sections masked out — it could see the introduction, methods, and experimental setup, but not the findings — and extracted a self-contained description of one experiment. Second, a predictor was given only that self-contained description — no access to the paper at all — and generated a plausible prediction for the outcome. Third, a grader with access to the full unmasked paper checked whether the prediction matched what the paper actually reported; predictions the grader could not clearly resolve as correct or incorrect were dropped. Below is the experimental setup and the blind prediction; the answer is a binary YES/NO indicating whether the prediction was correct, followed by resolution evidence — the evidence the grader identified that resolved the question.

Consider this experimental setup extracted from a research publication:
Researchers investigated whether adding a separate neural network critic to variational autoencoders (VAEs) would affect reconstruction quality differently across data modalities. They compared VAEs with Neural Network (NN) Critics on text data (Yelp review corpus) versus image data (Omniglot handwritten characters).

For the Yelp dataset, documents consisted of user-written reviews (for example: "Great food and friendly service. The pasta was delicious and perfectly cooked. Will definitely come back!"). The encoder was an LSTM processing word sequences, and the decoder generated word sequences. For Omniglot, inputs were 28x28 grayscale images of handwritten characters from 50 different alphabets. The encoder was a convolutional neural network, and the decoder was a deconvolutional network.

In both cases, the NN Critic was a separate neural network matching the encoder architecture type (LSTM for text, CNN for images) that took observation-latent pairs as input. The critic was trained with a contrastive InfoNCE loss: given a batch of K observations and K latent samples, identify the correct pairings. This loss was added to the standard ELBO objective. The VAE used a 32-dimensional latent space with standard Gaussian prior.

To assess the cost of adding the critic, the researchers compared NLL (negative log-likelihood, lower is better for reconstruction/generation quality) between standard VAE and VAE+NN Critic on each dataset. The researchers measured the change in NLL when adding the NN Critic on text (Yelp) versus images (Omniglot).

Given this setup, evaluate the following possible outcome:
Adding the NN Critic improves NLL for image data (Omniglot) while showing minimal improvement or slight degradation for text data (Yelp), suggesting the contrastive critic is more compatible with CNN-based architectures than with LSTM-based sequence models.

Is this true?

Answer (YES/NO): NO